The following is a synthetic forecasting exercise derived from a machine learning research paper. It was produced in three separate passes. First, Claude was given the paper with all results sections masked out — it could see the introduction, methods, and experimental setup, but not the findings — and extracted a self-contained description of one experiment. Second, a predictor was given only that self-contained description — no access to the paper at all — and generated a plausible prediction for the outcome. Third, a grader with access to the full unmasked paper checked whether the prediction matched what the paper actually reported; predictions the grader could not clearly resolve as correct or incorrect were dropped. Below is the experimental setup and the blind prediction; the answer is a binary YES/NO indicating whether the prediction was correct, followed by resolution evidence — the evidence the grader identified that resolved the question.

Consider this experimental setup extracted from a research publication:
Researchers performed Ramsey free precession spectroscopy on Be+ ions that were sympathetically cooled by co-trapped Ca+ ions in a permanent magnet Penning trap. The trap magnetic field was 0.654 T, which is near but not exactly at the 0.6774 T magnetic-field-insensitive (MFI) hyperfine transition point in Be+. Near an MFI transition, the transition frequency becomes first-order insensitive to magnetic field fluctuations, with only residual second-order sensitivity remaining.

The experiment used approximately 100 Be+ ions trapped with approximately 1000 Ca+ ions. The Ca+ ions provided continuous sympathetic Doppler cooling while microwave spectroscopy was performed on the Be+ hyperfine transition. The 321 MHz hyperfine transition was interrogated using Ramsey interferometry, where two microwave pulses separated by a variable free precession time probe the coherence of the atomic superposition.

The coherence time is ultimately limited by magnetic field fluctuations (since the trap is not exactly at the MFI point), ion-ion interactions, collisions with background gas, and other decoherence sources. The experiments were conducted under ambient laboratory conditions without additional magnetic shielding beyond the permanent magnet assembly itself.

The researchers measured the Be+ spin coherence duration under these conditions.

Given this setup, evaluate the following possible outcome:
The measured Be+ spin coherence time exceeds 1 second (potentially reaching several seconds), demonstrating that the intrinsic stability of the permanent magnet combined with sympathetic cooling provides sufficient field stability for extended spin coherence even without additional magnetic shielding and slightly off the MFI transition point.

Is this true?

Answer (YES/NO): YES